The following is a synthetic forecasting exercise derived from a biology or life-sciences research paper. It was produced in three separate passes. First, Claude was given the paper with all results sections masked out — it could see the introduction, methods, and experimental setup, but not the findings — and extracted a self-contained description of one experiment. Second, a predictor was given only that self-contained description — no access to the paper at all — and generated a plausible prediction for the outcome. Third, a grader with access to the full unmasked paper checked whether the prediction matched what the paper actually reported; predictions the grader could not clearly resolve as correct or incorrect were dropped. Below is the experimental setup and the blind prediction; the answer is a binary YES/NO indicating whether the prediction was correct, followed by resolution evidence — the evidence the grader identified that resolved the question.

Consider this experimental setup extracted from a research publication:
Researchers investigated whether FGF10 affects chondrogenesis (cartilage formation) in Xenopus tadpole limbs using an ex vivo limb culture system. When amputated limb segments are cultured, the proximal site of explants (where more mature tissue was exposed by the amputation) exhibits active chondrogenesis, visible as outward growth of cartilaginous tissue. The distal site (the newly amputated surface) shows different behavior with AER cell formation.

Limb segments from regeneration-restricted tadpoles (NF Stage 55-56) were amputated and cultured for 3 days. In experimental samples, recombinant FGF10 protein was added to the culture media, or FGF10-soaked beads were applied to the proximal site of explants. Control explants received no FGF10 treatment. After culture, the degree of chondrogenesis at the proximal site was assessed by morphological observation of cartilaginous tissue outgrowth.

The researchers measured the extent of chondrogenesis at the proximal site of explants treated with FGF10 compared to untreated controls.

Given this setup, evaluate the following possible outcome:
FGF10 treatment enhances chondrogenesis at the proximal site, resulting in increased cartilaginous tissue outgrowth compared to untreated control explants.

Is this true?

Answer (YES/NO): NO